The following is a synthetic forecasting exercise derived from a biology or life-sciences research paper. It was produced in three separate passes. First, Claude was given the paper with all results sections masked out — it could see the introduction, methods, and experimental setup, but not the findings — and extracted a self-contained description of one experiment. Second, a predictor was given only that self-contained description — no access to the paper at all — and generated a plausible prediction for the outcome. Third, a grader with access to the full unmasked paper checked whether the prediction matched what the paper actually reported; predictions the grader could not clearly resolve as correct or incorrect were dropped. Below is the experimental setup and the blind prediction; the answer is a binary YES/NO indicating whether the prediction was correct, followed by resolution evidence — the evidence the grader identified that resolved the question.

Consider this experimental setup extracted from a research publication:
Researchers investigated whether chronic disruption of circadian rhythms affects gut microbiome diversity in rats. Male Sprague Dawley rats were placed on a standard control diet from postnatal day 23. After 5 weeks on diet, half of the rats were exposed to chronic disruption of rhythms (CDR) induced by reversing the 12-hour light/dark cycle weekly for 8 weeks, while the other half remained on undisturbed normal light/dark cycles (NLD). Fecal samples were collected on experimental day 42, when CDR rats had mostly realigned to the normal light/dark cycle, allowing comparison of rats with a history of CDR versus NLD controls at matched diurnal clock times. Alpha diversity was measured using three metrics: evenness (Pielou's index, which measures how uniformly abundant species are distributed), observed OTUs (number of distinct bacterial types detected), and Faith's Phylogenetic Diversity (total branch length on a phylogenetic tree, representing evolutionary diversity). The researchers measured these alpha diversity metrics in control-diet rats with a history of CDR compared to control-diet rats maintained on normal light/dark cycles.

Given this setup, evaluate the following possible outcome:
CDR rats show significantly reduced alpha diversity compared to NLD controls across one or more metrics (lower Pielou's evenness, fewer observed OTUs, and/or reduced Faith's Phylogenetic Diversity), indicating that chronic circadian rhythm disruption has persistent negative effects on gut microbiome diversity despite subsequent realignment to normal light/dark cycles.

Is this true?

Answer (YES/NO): YES